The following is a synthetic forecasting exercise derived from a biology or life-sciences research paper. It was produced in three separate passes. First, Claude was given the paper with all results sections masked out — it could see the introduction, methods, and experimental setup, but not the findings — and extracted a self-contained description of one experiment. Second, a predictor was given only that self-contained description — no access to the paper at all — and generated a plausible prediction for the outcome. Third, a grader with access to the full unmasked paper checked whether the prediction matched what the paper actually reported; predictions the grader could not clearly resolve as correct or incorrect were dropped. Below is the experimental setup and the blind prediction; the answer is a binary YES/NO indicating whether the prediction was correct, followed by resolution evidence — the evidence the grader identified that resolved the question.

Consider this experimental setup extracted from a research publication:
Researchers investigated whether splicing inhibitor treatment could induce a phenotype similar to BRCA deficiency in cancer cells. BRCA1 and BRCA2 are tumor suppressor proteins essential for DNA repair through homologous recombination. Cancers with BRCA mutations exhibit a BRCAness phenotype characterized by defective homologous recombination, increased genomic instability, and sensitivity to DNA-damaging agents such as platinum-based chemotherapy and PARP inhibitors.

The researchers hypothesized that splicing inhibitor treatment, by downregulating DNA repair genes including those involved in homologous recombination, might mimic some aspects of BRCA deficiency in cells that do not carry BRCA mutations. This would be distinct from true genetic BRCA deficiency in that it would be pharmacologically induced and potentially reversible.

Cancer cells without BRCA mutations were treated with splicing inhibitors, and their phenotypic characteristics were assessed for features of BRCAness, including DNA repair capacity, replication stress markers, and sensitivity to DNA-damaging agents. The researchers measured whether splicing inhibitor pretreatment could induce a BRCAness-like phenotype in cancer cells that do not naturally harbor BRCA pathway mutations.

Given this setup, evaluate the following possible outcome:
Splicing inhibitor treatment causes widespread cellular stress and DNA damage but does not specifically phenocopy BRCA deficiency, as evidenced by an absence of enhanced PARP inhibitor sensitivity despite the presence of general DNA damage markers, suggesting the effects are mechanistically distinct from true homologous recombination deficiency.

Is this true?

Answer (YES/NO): NO